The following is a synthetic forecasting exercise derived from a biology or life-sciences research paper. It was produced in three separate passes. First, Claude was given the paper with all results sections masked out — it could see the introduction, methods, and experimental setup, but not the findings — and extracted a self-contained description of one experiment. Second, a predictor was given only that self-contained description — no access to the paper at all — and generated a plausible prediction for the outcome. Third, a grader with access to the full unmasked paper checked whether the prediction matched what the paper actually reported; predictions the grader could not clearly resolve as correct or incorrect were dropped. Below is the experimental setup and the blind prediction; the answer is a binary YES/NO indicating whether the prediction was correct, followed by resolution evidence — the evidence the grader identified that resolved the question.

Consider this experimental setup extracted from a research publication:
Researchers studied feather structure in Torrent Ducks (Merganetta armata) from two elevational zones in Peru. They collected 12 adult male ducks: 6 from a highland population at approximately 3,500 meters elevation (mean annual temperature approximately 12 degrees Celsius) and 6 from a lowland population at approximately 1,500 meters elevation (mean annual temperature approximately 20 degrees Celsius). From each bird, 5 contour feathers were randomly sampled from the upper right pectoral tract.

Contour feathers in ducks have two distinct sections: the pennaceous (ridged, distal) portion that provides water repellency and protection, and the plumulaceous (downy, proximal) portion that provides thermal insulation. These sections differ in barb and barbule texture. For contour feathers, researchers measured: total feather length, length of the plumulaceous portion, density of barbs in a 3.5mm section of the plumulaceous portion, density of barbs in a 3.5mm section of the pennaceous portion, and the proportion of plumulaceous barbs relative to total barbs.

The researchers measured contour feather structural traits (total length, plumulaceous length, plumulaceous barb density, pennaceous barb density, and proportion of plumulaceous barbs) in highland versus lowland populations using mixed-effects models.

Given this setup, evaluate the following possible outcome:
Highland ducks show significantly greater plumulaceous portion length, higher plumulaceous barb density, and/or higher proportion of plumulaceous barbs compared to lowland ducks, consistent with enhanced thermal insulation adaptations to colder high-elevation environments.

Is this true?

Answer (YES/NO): NO